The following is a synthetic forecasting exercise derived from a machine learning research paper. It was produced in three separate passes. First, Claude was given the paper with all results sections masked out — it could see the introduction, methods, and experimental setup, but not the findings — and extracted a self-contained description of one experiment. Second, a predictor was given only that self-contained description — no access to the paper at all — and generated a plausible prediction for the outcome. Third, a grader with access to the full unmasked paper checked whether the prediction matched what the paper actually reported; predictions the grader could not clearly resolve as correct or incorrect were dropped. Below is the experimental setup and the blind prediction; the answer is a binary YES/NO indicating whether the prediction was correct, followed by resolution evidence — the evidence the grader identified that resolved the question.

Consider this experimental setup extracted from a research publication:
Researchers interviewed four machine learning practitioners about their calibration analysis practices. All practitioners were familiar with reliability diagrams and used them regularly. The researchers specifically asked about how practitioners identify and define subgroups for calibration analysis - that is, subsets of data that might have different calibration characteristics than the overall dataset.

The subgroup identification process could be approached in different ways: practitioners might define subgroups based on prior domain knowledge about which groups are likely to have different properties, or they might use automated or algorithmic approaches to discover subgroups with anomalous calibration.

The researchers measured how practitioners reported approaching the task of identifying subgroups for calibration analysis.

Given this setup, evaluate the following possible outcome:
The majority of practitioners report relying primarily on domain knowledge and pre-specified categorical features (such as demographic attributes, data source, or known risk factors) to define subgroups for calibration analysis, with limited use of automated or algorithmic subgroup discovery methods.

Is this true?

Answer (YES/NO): YES